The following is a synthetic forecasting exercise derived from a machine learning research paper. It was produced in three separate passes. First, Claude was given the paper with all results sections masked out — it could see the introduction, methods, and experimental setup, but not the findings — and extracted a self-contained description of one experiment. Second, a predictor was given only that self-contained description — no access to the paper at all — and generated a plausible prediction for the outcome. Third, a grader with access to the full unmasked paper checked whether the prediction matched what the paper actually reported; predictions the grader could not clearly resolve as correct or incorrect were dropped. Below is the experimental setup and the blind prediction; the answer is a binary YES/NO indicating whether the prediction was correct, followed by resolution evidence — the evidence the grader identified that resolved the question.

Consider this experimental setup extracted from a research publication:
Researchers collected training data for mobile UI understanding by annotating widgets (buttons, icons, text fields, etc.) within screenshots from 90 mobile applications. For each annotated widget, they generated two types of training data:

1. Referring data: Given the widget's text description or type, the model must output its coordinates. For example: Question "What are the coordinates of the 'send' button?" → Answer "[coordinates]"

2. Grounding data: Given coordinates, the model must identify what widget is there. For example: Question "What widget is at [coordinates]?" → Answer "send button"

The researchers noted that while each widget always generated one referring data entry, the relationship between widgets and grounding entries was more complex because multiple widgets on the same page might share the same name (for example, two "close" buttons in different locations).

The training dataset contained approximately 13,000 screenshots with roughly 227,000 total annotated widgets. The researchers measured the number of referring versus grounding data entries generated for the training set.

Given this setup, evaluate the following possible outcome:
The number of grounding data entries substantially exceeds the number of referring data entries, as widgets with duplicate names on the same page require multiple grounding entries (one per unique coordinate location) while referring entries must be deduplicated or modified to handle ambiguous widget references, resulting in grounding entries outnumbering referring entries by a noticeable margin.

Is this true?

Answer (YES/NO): NO